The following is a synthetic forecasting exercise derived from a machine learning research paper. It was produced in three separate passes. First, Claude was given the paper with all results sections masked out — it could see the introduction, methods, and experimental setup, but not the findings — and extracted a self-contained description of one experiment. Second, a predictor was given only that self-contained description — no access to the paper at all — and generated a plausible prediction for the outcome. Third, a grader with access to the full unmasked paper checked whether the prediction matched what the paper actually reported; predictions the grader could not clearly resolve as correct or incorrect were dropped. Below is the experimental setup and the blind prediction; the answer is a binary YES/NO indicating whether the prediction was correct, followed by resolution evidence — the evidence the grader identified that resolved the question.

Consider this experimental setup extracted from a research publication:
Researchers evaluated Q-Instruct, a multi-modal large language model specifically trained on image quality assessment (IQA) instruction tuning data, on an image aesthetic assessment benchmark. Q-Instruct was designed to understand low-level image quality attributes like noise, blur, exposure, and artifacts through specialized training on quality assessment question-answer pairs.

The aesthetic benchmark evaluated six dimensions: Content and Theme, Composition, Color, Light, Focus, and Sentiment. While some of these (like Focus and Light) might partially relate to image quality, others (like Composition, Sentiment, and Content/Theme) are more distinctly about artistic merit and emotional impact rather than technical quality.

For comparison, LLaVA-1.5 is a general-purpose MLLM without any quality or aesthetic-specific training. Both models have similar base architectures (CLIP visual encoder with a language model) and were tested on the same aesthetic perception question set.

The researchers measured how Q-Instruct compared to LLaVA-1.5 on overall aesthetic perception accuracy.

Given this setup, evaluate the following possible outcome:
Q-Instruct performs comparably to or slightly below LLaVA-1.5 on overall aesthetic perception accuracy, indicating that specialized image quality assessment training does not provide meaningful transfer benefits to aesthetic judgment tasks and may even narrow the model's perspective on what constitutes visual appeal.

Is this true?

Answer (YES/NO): NO